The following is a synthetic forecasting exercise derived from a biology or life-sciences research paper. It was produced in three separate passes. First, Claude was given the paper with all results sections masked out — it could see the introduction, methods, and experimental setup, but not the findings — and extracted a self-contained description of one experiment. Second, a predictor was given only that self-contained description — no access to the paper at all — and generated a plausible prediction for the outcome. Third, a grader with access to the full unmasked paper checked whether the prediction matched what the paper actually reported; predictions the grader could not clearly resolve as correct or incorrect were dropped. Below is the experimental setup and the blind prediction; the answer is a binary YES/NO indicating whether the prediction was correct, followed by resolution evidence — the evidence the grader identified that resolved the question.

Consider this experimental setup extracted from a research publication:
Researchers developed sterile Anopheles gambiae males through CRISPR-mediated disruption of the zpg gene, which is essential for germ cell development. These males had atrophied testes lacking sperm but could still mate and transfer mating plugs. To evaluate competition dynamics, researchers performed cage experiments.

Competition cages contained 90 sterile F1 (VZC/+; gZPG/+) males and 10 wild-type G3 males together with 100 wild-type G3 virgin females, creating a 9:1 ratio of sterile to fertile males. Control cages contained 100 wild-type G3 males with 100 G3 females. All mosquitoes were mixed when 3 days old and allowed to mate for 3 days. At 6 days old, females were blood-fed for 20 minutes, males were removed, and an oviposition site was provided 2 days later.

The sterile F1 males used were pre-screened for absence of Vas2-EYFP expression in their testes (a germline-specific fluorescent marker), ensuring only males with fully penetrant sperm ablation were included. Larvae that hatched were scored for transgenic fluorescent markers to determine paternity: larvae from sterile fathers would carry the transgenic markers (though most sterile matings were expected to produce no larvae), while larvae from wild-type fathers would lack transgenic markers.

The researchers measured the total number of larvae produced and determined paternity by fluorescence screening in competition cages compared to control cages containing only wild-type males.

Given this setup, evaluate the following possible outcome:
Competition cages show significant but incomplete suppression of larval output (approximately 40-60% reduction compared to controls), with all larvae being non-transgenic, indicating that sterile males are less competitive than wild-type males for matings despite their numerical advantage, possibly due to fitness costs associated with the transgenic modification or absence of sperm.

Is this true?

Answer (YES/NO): NO